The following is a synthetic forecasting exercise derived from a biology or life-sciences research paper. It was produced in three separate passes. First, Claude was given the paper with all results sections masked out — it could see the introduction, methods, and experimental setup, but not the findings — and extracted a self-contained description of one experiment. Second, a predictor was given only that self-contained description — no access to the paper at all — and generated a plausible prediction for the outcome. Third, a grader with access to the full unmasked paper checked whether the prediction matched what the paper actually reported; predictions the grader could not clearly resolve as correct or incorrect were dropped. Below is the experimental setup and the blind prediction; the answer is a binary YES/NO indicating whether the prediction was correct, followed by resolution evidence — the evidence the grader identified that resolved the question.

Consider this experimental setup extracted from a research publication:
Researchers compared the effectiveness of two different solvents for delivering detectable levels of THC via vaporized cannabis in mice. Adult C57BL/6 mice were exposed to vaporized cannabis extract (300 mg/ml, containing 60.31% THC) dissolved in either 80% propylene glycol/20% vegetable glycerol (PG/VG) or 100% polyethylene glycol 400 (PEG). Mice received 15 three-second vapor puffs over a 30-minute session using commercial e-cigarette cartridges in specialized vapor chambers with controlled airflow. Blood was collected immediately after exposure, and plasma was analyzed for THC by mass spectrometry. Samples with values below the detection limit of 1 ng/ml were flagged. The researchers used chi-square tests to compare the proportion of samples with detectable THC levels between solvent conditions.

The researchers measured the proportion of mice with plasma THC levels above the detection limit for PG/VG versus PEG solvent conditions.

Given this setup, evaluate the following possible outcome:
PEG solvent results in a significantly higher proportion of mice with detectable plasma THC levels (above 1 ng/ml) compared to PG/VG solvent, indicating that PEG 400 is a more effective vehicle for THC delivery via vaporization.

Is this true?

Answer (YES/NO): YES